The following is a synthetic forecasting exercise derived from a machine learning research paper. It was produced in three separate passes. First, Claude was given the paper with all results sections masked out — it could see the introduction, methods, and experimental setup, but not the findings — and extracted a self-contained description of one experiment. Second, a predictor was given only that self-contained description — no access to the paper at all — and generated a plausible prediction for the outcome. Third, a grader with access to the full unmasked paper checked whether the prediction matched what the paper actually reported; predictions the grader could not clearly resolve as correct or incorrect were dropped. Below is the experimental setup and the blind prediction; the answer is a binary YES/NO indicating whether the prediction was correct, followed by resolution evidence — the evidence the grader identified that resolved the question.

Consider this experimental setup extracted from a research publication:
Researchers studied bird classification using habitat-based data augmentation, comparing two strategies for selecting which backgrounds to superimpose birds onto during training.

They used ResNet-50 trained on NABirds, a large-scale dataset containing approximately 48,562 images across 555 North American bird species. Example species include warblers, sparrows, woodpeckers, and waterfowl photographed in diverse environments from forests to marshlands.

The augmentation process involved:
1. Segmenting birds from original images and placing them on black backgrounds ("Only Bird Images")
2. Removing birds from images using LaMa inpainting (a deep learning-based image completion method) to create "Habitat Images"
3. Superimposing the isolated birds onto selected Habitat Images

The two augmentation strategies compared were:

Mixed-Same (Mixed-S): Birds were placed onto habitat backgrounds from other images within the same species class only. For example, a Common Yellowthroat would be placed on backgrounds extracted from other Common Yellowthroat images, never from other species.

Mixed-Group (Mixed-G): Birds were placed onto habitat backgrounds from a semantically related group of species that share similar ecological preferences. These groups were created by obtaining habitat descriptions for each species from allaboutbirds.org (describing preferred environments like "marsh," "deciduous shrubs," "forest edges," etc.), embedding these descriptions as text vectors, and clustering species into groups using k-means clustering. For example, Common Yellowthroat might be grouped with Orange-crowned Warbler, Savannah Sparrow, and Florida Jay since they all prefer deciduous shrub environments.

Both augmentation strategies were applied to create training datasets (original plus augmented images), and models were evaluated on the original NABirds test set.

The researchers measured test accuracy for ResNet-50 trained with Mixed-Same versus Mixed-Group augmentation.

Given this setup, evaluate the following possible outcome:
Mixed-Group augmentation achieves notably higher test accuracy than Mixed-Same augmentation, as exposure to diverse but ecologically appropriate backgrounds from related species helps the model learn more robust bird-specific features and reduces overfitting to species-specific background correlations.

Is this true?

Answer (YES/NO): NO